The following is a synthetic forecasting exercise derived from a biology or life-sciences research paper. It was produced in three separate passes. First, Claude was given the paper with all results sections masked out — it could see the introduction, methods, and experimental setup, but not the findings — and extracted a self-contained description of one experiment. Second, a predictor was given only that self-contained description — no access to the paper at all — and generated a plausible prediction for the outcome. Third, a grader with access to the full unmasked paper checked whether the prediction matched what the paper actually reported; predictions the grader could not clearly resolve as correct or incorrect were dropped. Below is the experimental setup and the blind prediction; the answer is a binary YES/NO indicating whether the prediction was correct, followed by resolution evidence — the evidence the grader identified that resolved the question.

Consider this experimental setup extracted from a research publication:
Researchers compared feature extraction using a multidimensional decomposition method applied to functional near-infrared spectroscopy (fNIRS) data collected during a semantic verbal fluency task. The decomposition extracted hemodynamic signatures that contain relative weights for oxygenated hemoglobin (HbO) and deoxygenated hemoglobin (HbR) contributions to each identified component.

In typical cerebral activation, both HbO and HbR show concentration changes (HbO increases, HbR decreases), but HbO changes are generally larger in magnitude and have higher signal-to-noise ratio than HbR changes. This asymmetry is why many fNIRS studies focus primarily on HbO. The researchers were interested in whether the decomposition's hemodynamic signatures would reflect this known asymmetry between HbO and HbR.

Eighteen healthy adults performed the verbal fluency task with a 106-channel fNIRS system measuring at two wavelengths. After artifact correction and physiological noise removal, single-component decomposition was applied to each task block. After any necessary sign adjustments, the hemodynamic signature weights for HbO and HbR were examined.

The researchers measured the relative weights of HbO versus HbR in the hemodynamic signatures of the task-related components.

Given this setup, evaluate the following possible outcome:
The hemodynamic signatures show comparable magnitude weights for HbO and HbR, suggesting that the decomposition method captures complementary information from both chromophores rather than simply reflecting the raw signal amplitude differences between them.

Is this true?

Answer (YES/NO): NO